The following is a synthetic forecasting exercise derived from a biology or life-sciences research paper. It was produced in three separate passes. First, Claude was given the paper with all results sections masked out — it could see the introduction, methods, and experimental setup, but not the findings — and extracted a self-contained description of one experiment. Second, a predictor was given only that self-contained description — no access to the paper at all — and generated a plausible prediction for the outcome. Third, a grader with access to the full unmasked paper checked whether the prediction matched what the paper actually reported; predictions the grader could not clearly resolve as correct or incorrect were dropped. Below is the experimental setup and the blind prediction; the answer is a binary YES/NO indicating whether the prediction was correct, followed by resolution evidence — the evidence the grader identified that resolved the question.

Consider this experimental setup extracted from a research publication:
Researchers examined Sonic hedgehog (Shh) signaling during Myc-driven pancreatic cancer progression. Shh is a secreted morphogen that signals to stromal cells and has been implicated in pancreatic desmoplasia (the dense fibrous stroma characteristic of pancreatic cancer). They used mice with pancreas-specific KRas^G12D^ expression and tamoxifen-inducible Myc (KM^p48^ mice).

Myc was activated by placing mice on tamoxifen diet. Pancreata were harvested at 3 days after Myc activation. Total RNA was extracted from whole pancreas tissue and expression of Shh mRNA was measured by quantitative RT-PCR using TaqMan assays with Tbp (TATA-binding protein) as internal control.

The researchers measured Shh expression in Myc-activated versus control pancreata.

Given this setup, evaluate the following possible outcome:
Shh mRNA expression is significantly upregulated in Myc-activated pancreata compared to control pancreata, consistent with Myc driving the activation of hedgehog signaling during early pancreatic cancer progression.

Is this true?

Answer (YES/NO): YES